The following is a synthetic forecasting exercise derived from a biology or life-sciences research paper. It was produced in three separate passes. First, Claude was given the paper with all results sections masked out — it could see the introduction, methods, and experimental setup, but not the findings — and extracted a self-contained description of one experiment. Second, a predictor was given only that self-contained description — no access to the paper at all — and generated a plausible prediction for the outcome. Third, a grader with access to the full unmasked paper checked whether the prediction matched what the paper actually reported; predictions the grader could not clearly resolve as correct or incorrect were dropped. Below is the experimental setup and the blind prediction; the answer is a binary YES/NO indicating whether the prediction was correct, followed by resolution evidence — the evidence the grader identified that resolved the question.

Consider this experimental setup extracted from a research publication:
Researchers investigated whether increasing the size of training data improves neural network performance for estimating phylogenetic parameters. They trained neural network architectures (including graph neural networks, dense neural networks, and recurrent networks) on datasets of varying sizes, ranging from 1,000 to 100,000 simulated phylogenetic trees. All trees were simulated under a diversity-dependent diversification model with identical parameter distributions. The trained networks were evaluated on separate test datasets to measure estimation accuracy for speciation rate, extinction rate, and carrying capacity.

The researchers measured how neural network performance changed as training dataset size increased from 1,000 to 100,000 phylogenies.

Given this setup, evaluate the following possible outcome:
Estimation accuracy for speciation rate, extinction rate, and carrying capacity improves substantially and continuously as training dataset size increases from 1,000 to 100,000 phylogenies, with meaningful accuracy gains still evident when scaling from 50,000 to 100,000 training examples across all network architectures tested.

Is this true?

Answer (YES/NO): NO